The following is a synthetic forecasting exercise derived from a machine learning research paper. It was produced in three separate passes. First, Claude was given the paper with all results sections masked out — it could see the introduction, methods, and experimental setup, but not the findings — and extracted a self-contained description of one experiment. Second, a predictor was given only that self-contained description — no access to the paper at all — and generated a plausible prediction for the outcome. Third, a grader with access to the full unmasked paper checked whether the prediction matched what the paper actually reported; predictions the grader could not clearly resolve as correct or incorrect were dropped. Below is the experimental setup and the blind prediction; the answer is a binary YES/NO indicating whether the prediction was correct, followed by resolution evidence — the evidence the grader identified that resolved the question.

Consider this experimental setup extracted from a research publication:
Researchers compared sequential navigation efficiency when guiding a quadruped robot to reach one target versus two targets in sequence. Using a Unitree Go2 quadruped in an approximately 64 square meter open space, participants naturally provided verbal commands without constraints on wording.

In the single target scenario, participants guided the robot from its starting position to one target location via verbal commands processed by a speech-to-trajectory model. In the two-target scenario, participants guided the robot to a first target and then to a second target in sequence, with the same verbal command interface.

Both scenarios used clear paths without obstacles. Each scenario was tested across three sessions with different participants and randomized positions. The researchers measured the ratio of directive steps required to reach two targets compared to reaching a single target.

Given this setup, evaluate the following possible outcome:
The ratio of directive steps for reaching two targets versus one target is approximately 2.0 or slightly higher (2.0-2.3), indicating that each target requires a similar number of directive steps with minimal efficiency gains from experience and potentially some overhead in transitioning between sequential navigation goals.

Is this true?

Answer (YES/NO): NO